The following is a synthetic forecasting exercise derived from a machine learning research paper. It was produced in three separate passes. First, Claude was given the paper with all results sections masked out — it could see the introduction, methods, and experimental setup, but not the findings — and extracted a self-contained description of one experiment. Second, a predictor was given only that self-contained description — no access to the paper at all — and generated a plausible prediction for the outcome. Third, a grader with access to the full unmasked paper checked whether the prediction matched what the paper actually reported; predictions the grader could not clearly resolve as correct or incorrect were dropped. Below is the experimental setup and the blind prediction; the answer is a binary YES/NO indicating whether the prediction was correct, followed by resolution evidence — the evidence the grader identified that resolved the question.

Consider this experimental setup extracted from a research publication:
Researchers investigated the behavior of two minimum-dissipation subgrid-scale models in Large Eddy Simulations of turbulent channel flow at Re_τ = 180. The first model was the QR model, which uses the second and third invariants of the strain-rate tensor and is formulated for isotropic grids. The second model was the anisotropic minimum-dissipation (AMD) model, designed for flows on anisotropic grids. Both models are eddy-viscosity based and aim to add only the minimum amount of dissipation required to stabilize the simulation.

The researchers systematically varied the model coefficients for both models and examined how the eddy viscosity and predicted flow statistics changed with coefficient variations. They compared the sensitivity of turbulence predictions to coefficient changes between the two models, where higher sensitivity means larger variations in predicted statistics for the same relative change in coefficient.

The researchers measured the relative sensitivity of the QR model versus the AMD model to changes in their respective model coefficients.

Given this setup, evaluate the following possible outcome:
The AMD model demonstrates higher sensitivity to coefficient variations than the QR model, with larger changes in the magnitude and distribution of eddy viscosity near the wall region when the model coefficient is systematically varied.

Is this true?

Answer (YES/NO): YES